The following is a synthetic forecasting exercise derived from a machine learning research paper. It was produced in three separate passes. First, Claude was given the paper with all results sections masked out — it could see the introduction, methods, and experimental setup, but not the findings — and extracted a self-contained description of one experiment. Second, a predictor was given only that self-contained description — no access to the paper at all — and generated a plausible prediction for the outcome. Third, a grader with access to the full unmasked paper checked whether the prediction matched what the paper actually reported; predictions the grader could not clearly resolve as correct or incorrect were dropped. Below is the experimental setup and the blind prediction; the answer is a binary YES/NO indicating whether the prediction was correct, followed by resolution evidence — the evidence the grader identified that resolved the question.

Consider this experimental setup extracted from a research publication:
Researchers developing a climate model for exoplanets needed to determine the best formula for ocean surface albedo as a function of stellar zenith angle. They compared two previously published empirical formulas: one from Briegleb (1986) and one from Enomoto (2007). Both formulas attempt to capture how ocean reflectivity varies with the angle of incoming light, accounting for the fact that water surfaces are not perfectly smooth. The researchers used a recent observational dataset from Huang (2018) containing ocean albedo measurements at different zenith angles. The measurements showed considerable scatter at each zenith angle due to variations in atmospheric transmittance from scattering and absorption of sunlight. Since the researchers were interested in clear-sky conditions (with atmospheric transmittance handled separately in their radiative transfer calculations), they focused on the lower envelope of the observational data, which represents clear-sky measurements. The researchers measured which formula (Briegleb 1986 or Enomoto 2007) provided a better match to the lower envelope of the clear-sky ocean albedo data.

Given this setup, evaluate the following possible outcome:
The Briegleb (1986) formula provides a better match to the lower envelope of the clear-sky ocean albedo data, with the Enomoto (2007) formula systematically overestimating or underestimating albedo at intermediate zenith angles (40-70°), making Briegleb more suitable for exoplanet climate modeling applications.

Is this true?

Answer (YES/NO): NO